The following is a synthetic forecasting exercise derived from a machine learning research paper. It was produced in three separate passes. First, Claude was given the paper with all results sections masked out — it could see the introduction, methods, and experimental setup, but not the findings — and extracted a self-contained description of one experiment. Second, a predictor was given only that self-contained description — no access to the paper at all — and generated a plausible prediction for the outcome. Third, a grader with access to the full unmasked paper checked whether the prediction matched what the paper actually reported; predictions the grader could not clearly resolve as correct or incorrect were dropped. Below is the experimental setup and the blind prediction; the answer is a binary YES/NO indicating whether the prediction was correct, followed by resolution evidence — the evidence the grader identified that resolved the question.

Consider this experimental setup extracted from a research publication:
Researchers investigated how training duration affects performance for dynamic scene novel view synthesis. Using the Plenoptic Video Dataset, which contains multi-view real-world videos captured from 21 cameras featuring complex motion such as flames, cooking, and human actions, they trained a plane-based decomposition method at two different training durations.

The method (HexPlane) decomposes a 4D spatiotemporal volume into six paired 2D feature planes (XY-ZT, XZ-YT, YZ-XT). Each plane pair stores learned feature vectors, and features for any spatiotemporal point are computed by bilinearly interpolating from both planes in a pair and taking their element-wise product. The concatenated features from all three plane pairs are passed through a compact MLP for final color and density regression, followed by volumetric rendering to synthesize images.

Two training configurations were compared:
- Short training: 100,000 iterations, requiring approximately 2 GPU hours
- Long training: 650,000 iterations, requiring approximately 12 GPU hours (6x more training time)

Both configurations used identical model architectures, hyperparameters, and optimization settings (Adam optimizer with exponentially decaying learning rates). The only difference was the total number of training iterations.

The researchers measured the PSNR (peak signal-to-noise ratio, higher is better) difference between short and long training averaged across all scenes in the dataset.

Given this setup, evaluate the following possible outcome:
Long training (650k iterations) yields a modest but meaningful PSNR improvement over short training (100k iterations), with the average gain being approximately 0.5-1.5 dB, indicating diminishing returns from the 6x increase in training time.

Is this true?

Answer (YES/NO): NO